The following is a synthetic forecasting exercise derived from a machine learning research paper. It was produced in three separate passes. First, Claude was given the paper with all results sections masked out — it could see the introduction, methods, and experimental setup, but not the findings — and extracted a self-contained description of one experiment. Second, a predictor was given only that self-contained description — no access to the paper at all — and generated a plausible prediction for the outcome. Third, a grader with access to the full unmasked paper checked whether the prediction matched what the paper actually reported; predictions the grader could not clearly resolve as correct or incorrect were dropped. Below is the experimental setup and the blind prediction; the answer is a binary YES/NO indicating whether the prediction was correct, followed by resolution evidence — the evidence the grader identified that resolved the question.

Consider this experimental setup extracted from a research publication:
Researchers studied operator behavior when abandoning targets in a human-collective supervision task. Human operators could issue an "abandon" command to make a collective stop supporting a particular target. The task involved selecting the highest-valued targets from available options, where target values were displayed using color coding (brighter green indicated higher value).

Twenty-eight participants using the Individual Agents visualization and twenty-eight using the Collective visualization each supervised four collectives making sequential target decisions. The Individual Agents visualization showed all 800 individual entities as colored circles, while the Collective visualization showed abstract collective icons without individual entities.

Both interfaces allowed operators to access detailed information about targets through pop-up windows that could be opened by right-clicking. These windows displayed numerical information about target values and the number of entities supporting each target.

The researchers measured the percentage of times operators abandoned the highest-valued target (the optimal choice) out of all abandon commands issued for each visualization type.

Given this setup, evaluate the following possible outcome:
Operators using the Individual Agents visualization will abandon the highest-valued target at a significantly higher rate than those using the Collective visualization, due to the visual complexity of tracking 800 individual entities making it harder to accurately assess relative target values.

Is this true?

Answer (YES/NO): NO